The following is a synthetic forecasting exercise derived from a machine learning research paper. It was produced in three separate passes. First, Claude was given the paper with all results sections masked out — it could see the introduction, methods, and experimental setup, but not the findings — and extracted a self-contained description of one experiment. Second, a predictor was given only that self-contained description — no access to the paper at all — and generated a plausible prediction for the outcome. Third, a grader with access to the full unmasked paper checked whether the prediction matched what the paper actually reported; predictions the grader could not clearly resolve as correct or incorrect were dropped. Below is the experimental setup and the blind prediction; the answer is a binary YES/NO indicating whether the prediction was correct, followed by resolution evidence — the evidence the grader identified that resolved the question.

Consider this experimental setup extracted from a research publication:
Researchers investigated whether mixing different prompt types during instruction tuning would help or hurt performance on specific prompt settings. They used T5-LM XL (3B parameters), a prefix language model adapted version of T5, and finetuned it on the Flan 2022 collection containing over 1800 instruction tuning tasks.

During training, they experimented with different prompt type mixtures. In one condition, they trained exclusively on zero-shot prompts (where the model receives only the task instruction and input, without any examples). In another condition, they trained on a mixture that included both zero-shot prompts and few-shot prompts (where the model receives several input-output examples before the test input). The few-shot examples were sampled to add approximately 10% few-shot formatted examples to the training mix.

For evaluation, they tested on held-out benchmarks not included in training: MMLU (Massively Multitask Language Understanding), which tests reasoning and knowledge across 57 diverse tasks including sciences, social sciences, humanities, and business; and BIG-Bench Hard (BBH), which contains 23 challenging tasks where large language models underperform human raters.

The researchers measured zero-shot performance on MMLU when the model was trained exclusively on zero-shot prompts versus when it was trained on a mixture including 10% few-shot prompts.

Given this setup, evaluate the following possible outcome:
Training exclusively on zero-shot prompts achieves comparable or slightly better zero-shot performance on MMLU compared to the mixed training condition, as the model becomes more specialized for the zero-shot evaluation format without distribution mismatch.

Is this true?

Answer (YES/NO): NO